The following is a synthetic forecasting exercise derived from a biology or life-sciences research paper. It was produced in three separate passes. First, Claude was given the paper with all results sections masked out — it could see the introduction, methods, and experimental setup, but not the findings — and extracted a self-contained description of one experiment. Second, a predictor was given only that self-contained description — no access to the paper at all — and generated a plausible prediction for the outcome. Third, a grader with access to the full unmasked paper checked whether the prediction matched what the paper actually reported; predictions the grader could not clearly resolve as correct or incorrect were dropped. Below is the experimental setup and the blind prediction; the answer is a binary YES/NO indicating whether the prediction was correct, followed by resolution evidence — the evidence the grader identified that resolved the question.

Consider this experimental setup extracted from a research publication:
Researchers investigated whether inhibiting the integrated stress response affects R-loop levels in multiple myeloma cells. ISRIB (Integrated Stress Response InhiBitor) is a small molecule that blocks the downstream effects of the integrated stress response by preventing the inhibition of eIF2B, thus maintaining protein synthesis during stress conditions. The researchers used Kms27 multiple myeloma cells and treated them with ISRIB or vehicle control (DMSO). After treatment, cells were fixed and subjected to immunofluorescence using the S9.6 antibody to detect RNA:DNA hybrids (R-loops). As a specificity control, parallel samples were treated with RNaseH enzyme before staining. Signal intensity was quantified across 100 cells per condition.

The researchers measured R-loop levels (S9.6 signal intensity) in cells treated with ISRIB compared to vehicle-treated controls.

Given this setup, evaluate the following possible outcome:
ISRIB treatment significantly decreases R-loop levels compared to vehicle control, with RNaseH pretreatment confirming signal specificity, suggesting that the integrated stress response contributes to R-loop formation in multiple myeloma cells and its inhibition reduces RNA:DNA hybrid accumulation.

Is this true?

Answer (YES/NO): NO